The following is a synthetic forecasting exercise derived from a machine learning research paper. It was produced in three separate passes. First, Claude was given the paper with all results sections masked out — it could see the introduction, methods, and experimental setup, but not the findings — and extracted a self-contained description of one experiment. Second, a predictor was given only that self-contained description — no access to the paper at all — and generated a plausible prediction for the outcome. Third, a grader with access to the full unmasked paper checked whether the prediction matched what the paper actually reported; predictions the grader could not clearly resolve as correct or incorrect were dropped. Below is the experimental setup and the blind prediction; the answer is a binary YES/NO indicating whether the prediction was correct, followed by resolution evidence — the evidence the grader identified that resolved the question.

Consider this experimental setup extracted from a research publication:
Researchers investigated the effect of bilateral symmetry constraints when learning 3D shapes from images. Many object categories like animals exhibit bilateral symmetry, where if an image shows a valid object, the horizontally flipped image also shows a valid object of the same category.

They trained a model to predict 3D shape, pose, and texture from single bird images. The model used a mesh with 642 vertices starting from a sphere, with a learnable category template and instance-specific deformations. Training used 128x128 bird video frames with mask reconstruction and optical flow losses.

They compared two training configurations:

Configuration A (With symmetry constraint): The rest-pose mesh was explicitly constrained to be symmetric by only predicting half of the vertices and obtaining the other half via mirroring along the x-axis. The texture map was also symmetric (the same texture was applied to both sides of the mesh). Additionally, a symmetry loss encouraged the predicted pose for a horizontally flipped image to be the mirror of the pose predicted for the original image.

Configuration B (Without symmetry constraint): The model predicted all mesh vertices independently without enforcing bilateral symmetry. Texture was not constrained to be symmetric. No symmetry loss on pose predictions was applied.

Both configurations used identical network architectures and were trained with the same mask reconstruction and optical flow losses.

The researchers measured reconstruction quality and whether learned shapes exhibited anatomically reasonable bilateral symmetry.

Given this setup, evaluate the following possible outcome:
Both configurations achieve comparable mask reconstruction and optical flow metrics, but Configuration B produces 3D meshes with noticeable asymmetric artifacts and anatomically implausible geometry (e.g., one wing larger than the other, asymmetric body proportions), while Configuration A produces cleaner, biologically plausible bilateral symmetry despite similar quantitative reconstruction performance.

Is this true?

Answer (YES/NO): NO